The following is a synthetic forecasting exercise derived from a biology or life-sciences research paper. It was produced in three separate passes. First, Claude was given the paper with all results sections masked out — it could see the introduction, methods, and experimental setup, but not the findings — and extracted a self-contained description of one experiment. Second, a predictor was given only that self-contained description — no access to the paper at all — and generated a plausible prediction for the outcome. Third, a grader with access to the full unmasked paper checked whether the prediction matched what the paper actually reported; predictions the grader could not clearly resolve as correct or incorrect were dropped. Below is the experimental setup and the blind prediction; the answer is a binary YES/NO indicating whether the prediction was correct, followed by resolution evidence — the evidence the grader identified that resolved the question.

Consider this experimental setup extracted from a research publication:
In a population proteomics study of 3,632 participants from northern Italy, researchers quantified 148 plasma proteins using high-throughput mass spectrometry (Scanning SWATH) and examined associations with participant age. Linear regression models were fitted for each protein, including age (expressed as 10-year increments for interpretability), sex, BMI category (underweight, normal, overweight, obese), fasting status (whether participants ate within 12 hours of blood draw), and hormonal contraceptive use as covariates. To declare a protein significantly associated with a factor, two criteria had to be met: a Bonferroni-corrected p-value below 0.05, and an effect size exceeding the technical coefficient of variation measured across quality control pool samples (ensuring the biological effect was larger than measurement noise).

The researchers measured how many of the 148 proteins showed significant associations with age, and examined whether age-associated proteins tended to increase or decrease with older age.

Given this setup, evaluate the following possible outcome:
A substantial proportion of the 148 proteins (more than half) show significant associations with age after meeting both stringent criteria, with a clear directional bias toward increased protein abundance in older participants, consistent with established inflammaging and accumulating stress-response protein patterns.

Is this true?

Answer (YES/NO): NO